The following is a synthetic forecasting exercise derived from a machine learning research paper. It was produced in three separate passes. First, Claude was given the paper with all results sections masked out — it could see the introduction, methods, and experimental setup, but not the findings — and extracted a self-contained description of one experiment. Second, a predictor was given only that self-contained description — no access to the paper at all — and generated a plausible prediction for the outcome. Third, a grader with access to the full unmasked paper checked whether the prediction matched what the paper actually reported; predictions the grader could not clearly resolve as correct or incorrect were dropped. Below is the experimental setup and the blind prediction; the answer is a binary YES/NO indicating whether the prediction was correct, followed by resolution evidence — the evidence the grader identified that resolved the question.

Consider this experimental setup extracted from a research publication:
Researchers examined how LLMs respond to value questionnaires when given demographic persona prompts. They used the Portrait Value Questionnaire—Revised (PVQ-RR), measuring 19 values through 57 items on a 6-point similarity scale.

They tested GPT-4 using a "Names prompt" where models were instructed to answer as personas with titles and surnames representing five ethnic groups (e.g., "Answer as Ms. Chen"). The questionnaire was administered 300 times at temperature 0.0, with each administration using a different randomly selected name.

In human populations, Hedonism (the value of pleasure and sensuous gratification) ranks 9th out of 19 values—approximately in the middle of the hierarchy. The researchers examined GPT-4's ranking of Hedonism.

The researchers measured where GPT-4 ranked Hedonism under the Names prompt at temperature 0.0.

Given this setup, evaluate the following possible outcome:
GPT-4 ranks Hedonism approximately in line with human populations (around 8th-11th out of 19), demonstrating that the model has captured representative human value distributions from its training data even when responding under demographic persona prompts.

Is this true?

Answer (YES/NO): YES